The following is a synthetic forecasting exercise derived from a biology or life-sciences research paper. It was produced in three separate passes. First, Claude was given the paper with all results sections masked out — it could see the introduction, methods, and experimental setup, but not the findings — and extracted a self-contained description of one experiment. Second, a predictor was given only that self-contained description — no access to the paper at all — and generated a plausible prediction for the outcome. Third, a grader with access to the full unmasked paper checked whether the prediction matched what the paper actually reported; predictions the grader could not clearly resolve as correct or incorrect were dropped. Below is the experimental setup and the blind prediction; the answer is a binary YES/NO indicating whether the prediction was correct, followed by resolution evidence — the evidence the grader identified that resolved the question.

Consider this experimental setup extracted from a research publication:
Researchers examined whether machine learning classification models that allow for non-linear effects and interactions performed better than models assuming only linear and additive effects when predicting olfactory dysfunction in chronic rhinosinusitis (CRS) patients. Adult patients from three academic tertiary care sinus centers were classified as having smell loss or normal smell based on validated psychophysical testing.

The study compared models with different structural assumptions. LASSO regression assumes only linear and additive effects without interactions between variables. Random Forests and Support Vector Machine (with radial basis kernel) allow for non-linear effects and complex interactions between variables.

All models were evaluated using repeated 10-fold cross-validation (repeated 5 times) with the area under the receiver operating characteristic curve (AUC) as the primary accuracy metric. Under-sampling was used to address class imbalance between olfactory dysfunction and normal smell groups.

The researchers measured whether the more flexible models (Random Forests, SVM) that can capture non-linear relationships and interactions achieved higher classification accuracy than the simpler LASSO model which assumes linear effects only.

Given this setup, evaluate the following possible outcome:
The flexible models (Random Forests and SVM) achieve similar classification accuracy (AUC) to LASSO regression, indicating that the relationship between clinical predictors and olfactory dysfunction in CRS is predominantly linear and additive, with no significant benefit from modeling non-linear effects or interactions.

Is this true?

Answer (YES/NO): YES